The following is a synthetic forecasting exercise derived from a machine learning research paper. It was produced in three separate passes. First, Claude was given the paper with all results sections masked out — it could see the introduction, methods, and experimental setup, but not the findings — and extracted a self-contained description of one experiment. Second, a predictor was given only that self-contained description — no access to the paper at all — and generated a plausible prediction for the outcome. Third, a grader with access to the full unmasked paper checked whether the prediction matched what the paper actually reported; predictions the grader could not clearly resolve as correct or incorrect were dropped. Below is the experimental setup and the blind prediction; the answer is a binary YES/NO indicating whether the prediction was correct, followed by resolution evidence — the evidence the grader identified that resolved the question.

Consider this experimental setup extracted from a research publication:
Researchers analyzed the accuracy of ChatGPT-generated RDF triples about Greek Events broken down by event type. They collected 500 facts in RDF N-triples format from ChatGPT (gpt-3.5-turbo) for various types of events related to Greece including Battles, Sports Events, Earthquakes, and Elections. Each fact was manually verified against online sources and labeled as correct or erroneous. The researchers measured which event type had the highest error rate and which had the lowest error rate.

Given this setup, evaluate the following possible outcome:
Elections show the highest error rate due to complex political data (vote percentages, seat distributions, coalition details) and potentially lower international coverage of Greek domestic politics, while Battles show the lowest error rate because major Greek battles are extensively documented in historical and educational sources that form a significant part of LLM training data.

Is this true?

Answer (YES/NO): NO